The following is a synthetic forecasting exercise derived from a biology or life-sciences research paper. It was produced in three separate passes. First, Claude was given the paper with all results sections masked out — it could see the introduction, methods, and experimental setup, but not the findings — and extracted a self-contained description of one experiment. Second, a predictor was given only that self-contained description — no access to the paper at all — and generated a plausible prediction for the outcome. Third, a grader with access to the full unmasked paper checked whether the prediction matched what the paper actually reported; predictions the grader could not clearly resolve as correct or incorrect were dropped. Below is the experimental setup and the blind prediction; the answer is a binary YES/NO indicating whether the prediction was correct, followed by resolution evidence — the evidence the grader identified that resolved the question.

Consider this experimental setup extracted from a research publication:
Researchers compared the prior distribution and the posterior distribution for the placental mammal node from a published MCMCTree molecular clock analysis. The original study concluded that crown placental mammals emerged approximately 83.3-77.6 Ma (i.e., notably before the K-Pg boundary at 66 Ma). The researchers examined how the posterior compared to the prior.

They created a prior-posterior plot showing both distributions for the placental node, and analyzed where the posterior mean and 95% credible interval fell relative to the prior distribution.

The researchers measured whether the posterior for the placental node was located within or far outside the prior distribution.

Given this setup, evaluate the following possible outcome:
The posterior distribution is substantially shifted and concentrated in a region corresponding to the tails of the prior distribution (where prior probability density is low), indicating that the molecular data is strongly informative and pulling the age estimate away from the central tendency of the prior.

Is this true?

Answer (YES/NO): YES